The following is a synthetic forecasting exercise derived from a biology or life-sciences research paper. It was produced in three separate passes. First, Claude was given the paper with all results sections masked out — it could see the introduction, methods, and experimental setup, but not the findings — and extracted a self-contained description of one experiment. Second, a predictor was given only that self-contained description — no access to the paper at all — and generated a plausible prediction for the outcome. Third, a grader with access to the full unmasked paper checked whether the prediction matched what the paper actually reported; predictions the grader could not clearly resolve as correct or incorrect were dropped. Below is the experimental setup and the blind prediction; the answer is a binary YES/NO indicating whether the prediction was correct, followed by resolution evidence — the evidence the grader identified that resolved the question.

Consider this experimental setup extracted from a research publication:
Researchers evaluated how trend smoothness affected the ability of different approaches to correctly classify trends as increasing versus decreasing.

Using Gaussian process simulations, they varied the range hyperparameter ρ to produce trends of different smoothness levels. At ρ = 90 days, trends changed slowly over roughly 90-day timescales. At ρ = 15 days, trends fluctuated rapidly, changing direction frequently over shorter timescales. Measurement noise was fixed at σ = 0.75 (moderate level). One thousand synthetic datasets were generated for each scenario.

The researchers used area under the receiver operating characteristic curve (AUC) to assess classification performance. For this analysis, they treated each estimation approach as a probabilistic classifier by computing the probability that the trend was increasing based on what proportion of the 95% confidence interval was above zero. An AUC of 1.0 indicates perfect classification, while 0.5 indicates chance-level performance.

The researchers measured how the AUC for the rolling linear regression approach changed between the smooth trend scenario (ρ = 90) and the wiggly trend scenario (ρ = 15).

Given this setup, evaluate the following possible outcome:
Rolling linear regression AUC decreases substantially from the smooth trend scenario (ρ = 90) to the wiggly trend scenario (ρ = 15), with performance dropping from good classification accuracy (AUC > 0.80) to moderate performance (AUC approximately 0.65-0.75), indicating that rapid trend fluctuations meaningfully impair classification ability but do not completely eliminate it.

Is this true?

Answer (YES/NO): NO